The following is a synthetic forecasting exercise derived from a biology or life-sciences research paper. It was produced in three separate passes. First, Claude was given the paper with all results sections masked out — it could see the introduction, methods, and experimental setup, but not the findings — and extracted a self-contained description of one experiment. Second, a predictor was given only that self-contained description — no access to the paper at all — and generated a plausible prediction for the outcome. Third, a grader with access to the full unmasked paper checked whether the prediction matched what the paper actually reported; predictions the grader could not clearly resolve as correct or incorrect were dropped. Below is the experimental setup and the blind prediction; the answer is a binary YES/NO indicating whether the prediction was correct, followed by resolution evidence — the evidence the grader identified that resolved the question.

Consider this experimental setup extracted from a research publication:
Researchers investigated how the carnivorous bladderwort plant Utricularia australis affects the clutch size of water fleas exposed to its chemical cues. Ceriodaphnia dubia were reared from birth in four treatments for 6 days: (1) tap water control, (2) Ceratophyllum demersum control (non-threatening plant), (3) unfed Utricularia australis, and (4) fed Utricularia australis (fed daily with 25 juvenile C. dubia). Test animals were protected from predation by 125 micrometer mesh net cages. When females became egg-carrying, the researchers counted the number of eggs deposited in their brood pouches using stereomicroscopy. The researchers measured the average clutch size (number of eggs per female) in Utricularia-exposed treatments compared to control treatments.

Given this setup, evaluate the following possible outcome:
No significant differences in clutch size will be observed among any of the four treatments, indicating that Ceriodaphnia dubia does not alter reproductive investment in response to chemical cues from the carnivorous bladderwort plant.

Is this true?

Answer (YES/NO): NO